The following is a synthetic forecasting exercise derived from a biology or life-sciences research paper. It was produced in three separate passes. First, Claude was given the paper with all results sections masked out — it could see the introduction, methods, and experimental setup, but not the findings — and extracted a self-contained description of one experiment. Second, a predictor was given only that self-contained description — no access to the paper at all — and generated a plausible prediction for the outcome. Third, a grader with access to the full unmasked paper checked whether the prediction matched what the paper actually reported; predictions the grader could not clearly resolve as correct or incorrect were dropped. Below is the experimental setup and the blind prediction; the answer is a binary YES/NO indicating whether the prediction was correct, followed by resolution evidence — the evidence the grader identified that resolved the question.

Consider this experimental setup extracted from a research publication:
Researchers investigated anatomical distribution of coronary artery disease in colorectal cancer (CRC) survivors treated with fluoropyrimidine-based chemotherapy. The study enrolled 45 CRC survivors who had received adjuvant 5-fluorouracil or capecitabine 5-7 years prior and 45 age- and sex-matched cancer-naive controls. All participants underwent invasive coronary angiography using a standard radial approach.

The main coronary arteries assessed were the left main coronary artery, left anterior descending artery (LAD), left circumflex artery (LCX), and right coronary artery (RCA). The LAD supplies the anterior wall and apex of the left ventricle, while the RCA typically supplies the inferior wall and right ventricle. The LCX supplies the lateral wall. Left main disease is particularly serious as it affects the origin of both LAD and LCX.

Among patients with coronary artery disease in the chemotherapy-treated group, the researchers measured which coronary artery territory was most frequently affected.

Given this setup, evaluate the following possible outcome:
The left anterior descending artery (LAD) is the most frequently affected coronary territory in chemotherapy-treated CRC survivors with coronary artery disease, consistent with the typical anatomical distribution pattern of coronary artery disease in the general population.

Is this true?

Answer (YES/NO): YES